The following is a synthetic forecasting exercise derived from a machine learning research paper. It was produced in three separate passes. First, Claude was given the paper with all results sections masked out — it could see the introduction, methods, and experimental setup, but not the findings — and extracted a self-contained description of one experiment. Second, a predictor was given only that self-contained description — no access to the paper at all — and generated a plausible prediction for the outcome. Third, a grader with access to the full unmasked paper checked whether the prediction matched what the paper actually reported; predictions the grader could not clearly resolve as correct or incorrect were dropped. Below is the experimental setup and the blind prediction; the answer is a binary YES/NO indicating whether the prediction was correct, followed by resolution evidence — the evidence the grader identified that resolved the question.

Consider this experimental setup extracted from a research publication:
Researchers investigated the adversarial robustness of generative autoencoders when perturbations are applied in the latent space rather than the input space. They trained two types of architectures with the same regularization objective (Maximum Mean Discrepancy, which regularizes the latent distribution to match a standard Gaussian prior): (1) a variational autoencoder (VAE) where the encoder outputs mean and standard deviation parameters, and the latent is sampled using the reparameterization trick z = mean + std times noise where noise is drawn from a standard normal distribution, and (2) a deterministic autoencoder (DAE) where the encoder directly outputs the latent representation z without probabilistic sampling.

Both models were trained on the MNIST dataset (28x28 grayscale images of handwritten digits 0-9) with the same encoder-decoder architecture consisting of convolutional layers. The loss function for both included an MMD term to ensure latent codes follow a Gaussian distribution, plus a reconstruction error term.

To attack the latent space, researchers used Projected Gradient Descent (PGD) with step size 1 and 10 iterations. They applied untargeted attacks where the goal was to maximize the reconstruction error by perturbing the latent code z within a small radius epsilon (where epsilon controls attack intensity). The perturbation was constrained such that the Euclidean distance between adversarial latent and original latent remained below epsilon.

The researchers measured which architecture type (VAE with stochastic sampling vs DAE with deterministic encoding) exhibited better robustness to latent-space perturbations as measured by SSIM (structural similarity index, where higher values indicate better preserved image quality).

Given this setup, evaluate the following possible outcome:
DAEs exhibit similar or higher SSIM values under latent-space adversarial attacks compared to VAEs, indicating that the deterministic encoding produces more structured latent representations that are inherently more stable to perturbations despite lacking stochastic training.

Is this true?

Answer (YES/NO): YES